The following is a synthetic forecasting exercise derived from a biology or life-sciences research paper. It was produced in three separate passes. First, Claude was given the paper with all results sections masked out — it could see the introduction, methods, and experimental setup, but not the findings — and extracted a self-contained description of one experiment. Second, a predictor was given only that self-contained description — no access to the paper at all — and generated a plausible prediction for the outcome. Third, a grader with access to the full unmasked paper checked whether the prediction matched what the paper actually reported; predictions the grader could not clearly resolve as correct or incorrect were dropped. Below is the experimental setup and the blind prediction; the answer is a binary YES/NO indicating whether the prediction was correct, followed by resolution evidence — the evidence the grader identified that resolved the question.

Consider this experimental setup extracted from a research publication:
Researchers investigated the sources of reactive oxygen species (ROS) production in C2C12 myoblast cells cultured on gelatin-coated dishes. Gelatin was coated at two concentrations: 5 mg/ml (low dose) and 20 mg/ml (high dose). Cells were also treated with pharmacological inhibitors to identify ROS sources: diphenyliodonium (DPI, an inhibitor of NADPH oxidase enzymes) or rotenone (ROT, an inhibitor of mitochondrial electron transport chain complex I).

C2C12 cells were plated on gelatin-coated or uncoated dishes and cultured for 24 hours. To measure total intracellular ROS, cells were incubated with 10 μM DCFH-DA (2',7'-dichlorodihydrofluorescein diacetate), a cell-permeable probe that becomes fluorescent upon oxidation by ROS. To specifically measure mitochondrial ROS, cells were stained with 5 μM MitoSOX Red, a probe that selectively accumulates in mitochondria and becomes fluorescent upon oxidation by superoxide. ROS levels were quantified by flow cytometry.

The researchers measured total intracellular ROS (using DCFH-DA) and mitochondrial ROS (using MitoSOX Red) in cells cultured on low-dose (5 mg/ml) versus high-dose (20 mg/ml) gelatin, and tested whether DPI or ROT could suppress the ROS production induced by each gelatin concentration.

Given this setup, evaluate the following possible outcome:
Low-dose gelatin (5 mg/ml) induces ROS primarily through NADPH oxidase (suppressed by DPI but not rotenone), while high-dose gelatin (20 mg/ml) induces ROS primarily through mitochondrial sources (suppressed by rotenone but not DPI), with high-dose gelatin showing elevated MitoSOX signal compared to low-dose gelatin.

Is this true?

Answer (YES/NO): NO